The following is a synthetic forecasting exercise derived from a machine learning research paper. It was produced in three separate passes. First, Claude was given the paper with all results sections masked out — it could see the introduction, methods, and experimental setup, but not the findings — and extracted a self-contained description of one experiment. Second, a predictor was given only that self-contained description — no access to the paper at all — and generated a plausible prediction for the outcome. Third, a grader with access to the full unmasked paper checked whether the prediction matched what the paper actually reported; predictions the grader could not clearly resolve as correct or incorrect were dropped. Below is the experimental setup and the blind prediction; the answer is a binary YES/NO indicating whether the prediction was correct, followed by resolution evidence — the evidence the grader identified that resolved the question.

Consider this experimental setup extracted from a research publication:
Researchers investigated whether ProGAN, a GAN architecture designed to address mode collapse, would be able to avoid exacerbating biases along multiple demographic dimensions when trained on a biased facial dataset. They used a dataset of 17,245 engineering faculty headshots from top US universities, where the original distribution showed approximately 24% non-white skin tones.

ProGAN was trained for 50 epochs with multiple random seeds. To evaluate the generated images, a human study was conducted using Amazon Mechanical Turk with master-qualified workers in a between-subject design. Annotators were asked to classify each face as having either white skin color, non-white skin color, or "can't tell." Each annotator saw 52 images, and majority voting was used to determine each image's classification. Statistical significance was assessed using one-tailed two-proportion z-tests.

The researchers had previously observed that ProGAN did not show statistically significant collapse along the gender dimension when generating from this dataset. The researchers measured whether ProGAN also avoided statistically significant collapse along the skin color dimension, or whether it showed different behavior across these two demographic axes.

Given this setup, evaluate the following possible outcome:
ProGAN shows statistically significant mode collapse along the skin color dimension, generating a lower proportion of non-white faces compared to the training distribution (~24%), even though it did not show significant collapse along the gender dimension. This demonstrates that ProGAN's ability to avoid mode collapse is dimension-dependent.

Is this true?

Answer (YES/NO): YES